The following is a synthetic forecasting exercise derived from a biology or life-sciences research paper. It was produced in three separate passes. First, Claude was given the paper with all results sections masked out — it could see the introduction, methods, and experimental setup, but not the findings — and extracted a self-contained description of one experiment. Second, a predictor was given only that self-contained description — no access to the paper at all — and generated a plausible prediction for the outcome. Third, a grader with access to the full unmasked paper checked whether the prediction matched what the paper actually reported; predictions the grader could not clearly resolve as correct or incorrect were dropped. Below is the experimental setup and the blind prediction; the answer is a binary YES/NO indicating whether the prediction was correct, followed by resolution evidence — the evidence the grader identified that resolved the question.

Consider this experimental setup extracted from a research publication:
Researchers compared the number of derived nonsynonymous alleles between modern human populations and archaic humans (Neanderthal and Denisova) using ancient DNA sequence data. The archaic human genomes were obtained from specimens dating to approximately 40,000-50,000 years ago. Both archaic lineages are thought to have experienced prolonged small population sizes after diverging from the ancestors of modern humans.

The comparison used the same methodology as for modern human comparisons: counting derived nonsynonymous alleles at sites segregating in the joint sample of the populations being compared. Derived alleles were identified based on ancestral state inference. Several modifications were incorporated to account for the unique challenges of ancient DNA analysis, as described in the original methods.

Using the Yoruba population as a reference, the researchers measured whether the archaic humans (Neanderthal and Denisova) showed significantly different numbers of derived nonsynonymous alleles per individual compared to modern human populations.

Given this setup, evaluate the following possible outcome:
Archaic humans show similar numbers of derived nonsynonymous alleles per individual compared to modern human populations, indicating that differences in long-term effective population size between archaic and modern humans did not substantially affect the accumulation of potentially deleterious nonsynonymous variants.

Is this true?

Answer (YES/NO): NO